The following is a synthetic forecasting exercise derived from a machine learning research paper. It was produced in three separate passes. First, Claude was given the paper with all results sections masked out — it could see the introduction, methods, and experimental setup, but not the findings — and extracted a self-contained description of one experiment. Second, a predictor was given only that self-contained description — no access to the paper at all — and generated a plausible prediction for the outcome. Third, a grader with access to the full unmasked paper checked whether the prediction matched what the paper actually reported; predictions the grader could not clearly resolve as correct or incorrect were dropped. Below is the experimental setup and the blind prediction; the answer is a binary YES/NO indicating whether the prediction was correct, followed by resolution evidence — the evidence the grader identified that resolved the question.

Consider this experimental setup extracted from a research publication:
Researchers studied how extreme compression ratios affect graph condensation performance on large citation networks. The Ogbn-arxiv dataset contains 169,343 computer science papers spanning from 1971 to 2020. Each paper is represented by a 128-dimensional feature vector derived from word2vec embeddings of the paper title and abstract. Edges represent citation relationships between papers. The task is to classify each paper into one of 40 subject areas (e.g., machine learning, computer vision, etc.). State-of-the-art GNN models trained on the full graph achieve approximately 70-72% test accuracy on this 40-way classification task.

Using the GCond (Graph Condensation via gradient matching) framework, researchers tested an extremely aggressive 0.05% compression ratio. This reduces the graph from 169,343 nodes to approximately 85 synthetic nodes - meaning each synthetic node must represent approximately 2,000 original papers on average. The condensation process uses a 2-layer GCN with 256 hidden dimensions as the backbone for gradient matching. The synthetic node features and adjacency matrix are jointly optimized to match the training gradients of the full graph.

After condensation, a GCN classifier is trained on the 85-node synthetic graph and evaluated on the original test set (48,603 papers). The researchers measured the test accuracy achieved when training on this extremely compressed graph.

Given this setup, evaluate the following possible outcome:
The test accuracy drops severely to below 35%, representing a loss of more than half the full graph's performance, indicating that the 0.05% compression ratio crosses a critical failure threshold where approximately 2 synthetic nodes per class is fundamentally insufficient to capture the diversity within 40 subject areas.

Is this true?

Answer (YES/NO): NO